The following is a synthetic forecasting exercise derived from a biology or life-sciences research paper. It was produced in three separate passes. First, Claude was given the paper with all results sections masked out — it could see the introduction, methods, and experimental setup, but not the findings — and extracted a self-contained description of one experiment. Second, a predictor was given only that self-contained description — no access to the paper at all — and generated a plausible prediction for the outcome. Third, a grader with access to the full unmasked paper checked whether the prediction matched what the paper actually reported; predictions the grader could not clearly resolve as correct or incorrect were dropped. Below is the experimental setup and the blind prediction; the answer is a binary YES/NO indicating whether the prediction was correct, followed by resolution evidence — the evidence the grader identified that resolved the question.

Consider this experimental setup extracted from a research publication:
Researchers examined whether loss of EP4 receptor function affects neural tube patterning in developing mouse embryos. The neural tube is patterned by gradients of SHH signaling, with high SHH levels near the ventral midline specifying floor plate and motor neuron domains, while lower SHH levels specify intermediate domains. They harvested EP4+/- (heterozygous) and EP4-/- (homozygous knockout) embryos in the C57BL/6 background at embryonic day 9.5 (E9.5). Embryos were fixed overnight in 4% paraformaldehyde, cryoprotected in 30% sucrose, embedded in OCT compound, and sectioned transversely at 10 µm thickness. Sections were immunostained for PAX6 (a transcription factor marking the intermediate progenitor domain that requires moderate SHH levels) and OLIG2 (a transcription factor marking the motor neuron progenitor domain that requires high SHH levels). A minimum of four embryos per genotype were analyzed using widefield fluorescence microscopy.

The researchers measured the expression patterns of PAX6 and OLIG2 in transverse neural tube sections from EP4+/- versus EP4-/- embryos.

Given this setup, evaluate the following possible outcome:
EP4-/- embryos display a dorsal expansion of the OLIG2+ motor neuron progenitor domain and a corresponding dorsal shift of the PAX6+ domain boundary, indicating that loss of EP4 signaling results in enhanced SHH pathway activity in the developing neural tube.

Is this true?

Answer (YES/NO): NO